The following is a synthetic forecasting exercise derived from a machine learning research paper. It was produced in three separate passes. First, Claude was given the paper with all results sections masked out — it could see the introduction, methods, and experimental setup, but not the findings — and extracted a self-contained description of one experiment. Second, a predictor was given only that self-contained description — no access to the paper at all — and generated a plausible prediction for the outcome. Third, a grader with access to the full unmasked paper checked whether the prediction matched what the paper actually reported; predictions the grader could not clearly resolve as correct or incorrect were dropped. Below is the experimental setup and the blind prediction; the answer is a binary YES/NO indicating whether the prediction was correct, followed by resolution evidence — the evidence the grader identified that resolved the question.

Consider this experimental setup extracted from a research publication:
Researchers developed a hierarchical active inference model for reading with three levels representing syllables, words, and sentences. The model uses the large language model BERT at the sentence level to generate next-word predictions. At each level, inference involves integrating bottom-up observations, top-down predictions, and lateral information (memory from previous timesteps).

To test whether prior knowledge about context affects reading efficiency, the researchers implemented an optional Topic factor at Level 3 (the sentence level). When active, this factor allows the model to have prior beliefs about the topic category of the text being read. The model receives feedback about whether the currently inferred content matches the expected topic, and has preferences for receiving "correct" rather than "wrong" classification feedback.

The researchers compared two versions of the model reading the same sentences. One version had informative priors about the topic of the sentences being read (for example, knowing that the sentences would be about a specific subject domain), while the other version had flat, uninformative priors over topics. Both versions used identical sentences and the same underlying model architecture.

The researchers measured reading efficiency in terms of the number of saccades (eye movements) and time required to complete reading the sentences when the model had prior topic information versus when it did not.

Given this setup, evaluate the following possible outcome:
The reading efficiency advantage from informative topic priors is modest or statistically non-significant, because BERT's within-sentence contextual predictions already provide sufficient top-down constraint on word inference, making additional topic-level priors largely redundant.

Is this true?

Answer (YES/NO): NO